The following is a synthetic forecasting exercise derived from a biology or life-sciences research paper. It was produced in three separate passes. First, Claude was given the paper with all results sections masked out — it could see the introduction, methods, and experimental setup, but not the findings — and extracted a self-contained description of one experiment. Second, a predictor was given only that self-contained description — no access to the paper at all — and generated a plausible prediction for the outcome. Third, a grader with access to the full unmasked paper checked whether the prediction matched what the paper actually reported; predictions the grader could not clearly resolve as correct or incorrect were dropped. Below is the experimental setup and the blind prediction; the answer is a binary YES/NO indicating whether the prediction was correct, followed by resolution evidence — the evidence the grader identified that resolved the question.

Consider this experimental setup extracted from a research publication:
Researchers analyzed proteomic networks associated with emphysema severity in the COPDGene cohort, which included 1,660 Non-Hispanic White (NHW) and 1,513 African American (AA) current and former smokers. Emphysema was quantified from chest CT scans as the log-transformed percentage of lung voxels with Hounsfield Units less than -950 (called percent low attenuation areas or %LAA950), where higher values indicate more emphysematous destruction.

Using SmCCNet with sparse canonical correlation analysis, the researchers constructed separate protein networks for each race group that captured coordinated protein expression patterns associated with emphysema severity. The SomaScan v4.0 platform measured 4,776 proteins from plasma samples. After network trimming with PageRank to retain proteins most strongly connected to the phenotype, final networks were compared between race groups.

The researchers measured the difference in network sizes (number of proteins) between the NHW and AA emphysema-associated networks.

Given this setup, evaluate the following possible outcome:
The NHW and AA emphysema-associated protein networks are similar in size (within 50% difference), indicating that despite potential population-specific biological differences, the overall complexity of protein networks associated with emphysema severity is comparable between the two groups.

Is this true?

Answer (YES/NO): NO